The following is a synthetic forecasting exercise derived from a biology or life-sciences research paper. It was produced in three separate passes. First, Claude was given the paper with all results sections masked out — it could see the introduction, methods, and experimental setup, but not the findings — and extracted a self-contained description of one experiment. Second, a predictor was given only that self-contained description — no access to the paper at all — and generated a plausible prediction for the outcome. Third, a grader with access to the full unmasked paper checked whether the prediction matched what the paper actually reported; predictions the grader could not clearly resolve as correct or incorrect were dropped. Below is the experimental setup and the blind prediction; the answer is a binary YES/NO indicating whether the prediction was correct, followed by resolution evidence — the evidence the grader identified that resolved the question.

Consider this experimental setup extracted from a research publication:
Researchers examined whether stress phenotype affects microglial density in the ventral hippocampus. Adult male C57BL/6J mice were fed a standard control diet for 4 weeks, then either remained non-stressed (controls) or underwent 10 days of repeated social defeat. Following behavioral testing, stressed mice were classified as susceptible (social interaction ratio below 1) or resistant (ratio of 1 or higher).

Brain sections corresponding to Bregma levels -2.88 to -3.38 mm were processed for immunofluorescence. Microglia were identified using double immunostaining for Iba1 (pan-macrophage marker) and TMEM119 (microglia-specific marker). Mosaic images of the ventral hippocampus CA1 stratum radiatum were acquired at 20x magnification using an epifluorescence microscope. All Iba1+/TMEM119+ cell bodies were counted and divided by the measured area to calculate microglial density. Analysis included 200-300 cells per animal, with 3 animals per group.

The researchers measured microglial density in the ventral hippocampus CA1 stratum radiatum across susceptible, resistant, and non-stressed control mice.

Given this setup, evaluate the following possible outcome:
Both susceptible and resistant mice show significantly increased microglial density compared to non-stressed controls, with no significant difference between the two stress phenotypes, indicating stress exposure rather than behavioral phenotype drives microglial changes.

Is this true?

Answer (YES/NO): NO